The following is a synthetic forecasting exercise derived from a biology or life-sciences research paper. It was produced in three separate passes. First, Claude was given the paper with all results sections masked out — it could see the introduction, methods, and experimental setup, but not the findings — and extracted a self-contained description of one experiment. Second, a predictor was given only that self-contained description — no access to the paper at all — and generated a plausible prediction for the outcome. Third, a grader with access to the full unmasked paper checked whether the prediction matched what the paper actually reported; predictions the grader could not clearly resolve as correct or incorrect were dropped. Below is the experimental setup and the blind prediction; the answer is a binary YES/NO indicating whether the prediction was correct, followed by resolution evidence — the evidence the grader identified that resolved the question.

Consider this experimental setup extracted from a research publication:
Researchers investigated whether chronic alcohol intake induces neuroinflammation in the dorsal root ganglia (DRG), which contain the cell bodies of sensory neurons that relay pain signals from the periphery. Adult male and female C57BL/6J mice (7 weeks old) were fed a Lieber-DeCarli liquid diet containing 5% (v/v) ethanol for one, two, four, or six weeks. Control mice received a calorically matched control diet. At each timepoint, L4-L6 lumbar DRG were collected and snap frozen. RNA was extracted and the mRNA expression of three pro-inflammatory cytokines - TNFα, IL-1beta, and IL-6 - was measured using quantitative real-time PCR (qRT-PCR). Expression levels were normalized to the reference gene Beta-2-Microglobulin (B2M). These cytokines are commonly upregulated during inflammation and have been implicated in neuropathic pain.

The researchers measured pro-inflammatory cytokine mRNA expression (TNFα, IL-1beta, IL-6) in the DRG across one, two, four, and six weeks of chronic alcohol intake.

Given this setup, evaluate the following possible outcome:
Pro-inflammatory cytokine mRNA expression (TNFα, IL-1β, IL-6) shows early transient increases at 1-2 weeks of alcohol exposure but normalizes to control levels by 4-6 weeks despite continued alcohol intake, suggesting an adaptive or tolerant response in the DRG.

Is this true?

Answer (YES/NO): YES